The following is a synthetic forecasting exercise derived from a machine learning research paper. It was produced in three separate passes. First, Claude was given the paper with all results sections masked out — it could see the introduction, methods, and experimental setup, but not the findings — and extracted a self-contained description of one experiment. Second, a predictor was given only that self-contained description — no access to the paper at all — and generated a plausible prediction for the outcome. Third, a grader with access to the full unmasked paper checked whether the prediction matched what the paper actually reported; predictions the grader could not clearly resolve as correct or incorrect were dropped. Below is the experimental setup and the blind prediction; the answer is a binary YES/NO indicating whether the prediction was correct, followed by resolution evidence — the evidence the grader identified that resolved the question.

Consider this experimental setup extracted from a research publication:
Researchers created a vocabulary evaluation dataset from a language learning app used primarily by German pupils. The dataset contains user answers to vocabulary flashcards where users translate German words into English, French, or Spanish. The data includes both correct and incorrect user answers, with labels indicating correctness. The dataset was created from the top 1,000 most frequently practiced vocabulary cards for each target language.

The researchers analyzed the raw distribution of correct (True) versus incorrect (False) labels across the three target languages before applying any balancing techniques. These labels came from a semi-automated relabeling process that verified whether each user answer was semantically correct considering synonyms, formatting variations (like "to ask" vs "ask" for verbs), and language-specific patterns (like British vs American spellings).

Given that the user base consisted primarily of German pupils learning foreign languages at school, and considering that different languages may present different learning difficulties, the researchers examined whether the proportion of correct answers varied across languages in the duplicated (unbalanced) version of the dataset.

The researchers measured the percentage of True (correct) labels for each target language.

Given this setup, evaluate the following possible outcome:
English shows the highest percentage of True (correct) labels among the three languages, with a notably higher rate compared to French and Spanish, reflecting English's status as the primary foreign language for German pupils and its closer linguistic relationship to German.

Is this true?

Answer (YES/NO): YES